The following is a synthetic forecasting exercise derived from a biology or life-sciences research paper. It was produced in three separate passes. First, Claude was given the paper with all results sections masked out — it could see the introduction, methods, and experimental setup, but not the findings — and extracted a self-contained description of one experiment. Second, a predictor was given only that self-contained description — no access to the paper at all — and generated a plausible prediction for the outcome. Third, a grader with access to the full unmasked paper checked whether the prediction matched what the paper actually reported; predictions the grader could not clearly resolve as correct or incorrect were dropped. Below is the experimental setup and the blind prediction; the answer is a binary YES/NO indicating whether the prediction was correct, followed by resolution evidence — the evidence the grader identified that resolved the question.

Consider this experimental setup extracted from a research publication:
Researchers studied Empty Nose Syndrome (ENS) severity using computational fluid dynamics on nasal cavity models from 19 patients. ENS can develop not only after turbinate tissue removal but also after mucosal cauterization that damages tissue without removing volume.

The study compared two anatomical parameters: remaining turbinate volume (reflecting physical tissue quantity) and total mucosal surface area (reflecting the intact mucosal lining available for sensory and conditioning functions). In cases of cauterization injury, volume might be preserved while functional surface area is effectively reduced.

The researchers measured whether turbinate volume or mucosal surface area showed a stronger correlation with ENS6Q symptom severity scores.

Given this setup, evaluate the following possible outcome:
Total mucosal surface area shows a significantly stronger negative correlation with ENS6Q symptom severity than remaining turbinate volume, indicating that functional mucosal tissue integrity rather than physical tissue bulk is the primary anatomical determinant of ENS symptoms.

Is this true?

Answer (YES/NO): YES